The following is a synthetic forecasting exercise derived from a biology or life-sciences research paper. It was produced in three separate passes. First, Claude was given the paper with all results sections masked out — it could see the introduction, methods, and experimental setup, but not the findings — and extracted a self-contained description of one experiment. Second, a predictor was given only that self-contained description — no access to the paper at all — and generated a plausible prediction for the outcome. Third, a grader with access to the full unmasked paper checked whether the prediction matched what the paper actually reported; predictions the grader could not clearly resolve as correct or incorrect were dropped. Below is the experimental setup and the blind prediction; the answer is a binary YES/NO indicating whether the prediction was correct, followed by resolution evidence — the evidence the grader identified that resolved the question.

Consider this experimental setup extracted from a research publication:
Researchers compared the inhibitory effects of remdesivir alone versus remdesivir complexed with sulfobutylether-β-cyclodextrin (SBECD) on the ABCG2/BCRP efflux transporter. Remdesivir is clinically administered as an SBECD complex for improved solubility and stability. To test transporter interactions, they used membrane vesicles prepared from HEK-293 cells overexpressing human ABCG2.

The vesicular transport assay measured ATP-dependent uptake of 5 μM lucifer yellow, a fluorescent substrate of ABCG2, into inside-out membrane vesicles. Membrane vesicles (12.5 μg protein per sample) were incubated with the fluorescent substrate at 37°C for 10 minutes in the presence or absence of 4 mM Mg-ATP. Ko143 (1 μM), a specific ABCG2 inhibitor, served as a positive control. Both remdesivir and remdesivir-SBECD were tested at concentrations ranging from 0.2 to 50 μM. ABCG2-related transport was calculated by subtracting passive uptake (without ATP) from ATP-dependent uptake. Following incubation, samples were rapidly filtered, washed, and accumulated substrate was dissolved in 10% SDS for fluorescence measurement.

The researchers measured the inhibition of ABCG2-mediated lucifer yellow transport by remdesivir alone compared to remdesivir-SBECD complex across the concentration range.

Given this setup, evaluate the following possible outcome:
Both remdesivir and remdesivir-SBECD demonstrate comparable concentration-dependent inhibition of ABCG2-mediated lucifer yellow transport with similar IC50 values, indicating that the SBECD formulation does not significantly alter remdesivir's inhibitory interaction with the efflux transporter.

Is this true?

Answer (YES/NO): YES